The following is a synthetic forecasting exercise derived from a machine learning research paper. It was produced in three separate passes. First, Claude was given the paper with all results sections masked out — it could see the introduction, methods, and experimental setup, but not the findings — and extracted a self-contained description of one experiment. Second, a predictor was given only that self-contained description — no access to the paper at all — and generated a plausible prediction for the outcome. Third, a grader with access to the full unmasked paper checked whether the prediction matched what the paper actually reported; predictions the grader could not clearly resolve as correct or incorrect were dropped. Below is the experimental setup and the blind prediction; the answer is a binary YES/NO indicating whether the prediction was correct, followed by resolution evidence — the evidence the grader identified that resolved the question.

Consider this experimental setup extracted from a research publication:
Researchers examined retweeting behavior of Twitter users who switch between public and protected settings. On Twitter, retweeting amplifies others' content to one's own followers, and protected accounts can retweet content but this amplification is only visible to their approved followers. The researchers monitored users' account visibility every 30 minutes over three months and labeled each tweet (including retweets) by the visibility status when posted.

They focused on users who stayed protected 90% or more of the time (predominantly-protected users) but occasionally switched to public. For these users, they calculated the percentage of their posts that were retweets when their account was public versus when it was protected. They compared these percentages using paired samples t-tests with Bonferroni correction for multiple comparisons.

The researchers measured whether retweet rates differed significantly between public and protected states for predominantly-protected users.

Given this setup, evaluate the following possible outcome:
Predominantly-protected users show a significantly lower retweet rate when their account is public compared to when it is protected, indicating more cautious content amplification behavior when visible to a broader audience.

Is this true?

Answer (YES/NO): NO